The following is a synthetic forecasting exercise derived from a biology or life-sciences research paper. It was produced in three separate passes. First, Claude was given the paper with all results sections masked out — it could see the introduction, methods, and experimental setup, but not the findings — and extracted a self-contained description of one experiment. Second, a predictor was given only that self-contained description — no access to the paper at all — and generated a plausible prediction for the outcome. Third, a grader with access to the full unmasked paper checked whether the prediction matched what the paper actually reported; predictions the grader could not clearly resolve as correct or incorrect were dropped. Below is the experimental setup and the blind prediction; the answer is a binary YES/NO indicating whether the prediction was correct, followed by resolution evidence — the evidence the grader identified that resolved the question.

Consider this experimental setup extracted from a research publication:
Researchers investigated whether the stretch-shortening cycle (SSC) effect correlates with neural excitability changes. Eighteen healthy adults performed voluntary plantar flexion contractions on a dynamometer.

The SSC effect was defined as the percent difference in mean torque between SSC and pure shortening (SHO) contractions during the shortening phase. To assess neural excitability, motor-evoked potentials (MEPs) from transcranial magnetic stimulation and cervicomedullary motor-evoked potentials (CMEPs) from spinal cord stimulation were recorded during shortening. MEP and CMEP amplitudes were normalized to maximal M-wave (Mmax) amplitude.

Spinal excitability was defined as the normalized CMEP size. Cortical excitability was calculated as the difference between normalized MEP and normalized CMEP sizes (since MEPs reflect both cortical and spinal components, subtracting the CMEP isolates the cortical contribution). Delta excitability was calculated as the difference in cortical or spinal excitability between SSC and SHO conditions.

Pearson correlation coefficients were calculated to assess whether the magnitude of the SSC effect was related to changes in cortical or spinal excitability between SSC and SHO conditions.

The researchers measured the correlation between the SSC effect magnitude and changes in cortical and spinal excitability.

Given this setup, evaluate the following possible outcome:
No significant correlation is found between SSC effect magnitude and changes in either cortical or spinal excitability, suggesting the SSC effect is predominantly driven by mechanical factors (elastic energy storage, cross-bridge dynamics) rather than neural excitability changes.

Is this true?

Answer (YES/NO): YES